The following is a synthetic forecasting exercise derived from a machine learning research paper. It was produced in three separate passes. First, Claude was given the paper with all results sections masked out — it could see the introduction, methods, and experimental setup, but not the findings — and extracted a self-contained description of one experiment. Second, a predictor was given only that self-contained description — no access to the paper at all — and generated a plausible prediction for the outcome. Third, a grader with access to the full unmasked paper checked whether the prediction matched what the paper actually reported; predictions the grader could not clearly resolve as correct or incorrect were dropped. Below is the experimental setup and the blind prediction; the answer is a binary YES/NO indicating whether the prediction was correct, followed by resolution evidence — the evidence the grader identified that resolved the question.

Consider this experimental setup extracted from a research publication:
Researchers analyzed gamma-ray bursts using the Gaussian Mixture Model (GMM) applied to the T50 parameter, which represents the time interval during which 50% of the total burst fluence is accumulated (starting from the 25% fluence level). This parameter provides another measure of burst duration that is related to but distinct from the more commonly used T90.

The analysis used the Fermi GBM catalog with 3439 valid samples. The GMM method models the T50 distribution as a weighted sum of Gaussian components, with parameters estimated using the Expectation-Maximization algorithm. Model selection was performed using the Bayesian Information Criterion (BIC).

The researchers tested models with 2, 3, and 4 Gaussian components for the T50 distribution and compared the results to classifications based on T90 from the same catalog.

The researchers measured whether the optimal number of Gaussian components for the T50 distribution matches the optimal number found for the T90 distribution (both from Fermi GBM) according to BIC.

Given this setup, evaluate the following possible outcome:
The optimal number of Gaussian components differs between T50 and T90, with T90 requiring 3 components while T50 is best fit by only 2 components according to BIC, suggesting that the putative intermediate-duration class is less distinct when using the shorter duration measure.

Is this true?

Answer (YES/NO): NO